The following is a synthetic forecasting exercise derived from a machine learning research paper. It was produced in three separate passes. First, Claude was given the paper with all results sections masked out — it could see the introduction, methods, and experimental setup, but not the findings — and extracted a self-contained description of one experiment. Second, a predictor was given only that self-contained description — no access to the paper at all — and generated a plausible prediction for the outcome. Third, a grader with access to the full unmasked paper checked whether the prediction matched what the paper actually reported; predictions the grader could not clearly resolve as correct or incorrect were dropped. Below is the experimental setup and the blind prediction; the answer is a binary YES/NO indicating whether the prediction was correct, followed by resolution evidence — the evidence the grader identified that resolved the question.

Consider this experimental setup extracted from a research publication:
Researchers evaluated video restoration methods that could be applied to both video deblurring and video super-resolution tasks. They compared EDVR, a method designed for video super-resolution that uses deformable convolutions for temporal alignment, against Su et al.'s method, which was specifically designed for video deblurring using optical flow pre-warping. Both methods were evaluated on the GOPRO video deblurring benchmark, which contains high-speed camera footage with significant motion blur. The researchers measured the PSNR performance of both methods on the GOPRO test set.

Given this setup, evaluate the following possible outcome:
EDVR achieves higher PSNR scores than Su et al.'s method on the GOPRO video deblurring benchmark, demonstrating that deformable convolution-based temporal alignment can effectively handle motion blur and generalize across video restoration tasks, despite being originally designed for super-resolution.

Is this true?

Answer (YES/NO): NO